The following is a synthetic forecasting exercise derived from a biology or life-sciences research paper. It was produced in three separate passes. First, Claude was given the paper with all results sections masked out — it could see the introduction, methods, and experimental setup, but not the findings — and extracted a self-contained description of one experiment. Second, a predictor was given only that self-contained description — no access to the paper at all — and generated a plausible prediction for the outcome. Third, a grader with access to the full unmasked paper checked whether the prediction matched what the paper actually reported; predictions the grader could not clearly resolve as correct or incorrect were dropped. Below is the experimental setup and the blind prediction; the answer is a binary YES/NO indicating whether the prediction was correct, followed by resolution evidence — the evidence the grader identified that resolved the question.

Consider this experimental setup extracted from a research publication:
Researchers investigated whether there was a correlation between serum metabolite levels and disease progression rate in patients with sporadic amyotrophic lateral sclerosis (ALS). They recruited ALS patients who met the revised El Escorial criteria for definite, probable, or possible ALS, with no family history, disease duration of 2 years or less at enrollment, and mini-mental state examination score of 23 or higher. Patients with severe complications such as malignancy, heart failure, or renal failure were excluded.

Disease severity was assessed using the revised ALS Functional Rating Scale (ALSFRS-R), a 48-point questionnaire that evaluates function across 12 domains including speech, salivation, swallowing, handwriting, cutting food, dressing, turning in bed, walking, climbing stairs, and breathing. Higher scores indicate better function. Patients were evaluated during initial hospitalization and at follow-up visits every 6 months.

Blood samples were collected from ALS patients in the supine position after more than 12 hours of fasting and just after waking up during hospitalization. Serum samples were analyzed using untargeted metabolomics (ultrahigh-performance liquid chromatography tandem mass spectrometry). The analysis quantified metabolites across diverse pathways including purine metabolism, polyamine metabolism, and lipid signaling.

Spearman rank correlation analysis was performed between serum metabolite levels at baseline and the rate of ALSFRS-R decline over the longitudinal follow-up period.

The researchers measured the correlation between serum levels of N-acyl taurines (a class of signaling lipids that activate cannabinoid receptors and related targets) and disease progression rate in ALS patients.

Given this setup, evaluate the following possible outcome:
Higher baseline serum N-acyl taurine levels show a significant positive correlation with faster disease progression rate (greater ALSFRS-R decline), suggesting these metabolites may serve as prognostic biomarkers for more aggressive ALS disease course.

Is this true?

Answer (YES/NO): YES